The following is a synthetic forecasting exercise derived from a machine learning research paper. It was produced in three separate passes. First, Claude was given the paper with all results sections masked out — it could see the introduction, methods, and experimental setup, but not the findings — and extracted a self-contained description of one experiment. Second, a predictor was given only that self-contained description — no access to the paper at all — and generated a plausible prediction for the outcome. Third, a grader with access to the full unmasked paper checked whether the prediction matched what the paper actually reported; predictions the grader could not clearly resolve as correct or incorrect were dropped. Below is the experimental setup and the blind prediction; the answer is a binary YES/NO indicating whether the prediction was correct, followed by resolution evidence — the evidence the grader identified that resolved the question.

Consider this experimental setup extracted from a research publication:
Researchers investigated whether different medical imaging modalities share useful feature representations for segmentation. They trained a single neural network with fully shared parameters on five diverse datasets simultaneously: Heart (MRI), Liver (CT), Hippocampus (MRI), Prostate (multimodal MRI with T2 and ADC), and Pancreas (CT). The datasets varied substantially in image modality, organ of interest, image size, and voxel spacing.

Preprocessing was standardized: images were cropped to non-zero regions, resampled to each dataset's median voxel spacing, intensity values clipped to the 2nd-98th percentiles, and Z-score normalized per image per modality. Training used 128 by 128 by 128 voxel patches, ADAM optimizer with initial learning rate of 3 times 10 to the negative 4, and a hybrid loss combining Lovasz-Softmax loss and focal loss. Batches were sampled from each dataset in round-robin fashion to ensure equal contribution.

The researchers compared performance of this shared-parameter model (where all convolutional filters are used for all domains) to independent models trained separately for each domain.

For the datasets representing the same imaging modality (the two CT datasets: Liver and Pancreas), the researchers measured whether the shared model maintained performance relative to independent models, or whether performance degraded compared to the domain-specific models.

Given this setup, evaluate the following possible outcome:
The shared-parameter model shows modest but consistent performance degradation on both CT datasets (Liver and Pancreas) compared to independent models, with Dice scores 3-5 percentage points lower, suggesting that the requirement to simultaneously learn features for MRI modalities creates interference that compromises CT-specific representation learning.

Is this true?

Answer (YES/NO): NO